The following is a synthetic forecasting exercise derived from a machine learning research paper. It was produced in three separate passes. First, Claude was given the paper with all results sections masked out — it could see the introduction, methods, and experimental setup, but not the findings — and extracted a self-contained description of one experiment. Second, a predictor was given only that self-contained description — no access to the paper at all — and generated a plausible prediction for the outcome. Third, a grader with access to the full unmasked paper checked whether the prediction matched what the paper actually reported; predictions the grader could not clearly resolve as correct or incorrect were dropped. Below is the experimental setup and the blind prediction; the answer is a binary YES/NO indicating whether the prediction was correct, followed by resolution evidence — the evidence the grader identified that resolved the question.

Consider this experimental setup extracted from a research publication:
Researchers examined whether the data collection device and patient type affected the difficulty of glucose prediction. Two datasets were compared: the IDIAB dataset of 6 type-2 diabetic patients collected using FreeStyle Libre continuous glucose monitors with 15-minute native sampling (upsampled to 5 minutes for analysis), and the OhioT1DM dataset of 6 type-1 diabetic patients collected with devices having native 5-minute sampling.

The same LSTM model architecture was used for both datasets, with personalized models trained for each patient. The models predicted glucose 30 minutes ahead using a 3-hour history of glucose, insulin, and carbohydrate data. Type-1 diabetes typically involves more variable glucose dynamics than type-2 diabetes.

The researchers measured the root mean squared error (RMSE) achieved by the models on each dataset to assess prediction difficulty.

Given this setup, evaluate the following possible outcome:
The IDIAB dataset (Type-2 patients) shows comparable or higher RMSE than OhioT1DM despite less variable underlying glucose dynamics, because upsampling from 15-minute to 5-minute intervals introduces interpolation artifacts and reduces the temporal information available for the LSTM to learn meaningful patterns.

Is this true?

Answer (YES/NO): NO